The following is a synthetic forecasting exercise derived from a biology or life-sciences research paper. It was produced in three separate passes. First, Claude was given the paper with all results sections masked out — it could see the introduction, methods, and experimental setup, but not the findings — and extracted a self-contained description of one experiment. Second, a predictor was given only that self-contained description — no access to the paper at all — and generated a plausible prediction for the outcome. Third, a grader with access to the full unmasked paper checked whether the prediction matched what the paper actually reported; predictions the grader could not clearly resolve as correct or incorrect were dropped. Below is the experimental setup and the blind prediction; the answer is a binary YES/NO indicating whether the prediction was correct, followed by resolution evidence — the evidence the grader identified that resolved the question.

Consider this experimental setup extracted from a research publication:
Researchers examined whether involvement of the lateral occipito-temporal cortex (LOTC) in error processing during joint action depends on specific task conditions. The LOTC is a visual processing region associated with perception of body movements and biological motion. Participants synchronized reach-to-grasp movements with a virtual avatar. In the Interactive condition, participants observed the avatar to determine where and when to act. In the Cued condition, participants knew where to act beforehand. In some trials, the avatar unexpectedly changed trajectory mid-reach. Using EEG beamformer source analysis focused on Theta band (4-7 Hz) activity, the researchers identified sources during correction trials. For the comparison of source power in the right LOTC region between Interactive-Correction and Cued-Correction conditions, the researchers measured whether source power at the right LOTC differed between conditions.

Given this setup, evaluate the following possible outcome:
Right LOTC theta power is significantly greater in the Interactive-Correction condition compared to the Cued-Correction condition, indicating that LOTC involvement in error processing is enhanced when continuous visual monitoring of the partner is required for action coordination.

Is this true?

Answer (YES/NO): YES